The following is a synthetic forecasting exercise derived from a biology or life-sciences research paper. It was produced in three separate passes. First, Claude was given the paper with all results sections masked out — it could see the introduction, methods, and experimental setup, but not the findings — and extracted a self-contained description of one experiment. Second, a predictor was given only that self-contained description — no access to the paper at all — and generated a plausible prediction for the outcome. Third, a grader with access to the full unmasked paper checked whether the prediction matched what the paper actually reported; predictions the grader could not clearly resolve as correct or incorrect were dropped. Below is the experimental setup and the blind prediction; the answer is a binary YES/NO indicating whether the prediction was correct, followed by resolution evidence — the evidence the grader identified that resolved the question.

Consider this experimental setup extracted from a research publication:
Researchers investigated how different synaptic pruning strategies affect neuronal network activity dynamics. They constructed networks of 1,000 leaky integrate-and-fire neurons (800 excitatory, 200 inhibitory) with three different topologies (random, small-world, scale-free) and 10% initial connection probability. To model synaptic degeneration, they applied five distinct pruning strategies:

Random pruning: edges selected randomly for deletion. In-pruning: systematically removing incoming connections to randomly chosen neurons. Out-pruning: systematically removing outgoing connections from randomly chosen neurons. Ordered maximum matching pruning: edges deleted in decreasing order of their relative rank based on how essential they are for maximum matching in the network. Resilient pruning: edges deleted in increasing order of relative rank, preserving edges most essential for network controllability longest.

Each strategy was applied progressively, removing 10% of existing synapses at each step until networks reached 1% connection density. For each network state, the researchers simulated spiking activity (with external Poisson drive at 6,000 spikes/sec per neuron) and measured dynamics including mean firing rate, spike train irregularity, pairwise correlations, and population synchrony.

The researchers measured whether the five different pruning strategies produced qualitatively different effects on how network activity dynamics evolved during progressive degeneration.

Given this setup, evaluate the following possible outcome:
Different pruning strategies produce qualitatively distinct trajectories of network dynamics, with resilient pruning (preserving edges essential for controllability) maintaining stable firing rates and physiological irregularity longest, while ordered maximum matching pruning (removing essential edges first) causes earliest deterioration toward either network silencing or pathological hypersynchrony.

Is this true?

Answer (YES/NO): NO